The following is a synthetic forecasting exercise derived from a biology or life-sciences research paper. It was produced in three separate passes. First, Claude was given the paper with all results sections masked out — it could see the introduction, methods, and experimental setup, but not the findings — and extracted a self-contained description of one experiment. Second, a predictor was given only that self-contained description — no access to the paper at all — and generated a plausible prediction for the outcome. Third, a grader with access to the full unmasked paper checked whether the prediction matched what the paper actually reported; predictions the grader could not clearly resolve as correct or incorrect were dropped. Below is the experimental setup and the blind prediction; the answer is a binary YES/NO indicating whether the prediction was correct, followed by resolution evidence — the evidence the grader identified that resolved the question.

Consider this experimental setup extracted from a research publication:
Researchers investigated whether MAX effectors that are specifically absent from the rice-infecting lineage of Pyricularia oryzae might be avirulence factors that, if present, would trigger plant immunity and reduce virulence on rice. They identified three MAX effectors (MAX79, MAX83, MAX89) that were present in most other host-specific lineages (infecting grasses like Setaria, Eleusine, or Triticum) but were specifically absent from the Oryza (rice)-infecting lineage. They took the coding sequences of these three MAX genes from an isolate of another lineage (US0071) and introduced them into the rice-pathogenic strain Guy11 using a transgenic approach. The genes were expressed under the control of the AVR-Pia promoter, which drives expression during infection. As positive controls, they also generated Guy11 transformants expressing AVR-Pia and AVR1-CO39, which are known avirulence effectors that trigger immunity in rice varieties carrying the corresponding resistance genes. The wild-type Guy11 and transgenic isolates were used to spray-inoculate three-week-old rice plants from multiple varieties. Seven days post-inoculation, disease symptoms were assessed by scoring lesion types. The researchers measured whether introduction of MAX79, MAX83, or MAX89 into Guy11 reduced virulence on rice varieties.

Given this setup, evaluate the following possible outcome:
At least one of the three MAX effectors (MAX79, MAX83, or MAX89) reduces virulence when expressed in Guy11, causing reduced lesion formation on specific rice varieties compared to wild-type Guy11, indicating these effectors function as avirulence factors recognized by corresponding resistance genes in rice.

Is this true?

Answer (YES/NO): NO